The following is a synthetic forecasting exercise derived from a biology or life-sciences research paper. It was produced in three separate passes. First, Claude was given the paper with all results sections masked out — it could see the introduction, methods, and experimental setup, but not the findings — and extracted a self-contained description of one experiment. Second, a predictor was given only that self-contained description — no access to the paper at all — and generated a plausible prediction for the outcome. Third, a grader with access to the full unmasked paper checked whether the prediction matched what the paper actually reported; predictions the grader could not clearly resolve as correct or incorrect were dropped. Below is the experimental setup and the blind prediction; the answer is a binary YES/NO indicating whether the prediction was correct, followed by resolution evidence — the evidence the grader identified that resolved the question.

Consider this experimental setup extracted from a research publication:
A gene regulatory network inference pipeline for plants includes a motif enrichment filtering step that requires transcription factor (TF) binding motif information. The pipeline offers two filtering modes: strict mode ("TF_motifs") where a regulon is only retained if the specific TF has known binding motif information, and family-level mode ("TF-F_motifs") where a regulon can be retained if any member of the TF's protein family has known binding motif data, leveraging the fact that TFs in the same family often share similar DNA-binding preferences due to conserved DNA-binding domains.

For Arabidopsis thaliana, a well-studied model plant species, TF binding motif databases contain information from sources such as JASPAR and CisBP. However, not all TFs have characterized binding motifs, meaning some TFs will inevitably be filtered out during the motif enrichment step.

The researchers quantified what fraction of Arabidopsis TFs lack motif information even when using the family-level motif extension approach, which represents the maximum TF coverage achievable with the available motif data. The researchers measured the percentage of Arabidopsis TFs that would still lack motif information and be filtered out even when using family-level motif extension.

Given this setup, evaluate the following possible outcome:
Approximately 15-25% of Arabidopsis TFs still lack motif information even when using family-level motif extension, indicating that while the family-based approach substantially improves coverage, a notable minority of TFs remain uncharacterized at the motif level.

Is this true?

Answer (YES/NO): YES